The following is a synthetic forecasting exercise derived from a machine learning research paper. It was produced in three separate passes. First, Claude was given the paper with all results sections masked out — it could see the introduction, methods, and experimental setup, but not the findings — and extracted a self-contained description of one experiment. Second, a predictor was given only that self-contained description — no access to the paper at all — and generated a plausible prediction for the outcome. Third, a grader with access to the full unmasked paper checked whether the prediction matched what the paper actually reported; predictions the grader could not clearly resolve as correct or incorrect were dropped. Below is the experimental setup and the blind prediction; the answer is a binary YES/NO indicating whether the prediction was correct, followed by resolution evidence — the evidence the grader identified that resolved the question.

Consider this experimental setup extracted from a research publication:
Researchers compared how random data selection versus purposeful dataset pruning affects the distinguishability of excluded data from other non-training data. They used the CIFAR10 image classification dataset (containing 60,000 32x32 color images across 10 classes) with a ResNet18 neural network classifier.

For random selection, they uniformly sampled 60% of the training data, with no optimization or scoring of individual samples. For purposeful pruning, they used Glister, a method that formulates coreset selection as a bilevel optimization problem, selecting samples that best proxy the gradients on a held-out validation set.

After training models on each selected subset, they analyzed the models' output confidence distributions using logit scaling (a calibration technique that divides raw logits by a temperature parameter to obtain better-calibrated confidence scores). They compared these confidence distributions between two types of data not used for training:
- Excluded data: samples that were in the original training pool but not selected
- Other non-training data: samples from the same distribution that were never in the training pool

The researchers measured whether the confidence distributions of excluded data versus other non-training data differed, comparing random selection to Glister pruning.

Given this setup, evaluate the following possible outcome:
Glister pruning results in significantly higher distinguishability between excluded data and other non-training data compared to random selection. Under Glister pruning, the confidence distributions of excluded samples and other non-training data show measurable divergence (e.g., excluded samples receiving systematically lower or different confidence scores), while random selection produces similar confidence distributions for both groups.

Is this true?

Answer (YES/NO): YES